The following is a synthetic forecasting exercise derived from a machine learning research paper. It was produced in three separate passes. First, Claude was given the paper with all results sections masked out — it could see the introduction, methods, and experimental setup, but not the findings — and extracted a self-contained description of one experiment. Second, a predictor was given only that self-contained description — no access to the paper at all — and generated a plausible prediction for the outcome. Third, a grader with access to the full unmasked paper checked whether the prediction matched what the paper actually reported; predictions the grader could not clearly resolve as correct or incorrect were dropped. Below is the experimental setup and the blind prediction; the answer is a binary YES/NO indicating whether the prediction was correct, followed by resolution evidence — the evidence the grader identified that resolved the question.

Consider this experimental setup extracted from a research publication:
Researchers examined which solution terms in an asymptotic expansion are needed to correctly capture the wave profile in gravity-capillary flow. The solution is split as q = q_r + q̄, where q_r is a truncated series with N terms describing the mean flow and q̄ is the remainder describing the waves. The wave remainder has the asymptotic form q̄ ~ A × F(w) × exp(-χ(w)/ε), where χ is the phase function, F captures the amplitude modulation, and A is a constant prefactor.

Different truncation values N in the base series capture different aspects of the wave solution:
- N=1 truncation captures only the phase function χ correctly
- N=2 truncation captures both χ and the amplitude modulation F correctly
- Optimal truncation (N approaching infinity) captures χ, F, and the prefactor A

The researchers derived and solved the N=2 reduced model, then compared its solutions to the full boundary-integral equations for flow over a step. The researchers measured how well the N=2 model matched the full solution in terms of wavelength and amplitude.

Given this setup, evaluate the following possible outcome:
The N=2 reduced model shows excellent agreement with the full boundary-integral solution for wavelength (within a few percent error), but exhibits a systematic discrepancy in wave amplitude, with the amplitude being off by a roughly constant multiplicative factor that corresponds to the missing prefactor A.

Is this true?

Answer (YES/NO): YES